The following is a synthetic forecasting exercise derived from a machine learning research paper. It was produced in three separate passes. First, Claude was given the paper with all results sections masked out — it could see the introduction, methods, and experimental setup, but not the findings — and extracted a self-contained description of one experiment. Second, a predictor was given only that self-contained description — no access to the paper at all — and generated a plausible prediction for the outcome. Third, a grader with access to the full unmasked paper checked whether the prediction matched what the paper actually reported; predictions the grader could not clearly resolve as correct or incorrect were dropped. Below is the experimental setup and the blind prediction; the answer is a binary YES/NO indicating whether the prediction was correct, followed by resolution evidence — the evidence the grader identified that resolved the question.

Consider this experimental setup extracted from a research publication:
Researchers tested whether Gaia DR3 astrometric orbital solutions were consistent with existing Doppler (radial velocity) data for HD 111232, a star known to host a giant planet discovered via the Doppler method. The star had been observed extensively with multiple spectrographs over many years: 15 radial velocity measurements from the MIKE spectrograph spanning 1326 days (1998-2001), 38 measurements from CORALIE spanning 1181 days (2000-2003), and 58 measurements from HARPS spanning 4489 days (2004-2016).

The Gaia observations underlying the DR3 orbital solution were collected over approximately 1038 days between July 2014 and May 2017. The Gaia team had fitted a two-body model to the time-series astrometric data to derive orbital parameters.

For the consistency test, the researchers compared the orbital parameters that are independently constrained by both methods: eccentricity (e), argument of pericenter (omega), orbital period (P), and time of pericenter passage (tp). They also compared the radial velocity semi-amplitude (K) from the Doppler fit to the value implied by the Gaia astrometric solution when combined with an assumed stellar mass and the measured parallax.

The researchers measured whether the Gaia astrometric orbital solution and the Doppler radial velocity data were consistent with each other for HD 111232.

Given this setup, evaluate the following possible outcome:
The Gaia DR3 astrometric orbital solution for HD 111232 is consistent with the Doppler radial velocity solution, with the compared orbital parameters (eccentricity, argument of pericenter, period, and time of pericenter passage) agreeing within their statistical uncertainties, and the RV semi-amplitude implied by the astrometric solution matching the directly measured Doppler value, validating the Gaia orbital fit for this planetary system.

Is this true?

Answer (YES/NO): NO